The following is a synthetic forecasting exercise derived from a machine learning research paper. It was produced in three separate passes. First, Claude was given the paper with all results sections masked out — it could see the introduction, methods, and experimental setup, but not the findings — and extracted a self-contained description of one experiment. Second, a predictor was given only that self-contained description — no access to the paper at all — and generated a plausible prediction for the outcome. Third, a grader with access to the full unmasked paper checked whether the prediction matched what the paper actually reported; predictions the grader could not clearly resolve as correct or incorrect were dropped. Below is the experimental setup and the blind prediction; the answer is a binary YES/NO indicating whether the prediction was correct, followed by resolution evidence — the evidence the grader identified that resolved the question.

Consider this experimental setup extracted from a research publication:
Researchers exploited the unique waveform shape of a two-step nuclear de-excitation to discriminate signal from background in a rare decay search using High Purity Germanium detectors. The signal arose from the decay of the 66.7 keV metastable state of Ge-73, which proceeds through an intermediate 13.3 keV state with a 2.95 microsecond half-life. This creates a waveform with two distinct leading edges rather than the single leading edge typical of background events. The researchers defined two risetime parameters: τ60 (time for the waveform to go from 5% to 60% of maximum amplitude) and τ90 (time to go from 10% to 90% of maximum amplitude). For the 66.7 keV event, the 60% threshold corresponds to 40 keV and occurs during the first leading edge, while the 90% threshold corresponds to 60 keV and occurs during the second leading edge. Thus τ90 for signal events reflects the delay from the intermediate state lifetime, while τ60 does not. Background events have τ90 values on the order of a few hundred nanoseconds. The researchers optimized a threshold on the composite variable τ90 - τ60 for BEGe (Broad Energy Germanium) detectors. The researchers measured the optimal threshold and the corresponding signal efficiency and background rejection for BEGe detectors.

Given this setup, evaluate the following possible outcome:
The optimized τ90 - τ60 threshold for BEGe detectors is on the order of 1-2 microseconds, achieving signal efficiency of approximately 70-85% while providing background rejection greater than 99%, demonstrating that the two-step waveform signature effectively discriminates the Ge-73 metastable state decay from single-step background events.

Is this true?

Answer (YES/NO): NO